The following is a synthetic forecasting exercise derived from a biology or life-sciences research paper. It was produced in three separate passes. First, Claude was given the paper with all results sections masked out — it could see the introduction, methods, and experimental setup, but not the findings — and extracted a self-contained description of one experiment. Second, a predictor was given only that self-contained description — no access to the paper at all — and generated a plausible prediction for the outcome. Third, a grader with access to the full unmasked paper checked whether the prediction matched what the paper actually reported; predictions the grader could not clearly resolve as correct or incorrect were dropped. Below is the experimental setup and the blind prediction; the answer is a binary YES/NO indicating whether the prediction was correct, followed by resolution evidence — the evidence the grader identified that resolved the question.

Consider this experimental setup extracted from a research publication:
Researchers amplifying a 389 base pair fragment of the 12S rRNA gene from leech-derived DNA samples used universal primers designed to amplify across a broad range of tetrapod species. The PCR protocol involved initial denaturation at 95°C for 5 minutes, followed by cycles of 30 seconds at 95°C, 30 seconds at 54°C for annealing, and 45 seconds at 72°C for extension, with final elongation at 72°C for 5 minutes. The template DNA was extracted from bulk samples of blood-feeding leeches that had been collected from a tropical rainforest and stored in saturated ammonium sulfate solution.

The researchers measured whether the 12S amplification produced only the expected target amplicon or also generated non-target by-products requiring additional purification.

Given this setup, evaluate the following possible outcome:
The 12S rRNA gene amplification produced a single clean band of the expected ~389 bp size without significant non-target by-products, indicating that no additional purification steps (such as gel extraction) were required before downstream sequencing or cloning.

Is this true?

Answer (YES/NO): NO